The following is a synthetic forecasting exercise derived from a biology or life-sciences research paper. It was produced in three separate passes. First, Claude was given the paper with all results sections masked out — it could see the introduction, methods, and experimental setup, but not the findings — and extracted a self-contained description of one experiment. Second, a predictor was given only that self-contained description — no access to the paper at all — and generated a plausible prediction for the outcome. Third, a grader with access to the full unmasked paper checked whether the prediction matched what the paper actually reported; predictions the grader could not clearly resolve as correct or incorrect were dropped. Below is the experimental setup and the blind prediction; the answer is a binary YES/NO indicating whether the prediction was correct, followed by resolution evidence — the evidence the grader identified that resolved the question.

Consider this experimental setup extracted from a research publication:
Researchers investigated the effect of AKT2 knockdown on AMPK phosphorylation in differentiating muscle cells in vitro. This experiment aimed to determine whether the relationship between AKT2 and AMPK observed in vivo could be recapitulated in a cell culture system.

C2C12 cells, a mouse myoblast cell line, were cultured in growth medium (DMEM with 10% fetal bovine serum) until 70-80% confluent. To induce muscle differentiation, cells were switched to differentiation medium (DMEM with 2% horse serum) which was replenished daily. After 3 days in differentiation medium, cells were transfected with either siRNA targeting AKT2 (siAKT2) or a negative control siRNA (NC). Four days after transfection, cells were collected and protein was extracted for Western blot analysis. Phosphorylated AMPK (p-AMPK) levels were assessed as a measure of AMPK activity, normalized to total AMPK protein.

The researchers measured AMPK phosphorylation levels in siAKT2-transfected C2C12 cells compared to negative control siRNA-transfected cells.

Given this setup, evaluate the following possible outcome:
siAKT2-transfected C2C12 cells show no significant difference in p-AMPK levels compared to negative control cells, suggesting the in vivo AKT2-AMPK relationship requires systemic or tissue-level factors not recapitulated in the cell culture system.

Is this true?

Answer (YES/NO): NO